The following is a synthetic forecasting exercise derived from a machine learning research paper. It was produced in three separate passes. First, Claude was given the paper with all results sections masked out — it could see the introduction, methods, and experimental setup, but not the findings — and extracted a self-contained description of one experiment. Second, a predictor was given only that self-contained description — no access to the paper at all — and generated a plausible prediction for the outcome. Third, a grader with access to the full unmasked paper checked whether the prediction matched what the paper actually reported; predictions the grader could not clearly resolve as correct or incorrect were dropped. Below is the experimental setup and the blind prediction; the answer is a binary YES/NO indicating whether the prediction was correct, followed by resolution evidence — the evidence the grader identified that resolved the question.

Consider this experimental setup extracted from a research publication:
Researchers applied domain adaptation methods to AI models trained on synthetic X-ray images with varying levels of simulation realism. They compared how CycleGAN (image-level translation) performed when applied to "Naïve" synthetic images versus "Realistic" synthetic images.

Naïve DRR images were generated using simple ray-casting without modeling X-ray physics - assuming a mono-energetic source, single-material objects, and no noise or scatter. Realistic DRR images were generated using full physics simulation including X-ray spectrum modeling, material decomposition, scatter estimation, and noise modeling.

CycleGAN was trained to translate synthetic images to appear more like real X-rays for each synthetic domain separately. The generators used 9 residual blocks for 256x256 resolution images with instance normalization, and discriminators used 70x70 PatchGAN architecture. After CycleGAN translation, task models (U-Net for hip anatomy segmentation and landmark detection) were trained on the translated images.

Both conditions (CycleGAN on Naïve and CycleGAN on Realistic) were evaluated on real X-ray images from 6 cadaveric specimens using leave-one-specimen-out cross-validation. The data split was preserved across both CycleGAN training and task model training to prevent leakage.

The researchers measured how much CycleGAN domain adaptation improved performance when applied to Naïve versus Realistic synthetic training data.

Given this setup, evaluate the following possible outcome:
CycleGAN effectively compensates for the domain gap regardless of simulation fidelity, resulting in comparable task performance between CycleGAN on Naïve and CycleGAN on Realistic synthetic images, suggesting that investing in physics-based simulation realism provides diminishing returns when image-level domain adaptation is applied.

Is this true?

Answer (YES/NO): YES